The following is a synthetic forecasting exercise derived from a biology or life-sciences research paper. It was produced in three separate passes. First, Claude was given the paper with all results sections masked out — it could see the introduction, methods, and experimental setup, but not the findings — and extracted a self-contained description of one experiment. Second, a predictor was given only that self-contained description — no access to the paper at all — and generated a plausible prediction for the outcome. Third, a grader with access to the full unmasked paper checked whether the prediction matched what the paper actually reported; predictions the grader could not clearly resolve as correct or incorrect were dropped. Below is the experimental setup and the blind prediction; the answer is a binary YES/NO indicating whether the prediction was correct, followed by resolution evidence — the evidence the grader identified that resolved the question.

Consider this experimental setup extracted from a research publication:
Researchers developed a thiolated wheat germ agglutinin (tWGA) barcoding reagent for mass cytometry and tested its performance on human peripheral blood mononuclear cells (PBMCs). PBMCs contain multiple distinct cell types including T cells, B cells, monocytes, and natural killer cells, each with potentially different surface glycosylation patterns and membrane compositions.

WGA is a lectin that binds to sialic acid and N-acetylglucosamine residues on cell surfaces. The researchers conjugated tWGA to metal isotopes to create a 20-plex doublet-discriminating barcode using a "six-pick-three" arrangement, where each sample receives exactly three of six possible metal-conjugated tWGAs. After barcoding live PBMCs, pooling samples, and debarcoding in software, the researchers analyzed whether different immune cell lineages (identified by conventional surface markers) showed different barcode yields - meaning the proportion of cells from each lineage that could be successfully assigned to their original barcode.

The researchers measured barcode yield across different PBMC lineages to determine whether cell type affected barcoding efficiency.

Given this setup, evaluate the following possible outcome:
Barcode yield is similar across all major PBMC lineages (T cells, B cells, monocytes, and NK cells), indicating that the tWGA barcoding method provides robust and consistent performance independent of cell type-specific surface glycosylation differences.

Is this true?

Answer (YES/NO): YES